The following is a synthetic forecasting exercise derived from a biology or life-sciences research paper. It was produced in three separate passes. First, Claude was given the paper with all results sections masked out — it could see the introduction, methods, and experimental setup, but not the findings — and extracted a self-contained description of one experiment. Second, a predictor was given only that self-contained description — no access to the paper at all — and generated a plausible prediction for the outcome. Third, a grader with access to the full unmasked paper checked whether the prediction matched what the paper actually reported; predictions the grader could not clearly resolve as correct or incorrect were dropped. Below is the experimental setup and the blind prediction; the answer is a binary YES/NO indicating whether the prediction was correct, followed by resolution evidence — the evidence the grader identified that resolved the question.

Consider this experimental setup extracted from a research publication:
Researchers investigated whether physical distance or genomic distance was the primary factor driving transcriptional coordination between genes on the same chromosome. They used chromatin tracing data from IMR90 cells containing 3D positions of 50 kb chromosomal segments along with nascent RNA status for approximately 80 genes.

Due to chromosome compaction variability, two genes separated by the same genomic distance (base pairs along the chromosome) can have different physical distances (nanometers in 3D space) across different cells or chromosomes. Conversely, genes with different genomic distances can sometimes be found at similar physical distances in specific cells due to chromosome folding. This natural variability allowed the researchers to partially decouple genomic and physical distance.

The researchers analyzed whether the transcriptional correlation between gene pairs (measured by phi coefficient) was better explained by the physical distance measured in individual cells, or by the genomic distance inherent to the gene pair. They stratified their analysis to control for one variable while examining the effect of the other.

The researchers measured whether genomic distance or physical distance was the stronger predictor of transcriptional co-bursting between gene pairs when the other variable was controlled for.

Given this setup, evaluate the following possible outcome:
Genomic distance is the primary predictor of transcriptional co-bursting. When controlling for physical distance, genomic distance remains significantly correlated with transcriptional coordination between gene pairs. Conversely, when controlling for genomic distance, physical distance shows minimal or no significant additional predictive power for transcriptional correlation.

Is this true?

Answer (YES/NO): NO